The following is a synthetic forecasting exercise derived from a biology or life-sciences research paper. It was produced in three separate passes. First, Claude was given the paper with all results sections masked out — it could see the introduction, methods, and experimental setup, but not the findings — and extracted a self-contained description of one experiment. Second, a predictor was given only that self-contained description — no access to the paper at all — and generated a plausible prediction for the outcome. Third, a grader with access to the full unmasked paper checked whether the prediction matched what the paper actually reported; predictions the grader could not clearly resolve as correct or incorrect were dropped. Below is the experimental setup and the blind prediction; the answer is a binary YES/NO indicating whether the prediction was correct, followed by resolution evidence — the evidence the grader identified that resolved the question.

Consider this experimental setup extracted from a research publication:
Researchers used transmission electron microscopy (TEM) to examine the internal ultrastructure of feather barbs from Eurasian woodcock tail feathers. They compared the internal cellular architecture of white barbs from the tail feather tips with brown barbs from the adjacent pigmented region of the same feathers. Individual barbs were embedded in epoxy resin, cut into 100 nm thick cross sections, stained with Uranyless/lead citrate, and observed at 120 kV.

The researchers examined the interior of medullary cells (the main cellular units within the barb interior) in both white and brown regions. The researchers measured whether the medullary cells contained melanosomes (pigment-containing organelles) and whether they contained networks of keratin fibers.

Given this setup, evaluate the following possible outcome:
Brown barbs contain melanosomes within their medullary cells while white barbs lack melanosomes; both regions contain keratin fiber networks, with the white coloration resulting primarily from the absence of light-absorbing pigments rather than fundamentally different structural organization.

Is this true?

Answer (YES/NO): NO